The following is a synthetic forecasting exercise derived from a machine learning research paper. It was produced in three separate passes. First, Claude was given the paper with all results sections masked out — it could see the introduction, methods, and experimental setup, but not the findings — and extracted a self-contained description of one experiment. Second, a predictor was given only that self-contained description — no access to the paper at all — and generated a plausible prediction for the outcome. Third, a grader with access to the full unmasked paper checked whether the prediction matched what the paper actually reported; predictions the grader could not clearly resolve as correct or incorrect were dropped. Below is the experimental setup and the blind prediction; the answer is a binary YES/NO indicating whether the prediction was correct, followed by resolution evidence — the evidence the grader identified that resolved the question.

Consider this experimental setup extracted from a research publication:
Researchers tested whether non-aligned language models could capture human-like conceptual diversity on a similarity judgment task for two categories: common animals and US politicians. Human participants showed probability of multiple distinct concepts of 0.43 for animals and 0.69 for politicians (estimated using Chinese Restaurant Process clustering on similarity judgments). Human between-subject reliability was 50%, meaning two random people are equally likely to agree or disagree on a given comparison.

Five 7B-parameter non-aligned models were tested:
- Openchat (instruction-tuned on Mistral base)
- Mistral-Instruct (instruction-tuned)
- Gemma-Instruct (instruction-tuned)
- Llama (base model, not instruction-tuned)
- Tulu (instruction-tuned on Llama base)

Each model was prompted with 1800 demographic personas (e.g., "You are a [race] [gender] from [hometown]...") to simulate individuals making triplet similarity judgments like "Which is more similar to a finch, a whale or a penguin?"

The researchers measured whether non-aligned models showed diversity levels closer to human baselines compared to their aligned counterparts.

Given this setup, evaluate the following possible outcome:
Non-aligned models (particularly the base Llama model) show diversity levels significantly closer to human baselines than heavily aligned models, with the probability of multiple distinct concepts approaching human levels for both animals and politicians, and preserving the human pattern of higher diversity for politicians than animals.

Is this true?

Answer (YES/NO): NO